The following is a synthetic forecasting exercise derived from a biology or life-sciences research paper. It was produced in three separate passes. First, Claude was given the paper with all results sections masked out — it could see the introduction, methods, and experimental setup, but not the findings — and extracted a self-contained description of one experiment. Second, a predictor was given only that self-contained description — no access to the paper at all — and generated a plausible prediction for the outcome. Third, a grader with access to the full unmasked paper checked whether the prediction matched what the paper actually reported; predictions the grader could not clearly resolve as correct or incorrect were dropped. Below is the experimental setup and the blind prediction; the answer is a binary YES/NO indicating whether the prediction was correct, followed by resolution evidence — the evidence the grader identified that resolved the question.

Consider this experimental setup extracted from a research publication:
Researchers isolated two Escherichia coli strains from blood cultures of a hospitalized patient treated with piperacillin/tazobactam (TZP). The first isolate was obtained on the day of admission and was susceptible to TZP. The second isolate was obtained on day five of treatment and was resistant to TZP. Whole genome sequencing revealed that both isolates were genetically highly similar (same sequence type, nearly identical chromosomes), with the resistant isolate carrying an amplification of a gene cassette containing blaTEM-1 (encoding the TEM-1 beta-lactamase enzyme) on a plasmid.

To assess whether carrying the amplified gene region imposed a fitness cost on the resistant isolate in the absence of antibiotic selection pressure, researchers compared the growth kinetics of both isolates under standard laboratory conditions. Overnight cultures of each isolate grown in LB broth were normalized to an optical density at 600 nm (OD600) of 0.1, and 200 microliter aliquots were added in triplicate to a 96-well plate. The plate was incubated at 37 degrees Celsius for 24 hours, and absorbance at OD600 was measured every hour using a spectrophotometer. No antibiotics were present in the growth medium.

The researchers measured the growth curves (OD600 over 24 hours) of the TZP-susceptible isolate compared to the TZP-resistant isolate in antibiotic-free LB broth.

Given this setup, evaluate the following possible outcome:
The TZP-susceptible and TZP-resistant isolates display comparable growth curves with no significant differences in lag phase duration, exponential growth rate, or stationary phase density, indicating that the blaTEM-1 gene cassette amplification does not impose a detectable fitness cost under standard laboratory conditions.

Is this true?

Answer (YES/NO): YES